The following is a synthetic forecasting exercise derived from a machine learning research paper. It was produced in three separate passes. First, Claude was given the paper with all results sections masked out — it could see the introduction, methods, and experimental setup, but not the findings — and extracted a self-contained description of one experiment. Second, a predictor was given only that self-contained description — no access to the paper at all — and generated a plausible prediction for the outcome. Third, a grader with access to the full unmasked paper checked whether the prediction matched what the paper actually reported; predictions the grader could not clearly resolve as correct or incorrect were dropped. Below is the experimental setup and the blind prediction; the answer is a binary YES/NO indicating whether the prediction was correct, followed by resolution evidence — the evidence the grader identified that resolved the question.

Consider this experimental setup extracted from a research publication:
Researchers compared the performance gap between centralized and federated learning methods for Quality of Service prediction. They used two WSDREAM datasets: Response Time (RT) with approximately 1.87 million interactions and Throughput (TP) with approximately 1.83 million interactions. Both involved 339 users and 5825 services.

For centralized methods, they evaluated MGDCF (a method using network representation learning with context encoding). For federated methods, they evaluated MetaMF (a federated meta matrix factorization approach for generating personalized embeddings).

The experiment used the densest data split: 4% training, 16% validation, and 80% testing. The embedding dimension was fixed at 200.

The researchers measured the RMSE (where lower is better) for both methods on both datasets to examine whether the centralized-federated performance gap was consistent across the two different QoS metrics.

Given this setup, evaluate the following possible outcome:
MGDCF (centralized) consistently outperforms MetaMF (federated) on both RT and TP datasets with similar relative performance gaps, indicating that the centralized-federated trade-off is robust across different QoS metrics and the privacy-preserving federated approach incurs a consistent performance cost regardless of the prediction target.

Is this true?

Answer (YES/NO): NO